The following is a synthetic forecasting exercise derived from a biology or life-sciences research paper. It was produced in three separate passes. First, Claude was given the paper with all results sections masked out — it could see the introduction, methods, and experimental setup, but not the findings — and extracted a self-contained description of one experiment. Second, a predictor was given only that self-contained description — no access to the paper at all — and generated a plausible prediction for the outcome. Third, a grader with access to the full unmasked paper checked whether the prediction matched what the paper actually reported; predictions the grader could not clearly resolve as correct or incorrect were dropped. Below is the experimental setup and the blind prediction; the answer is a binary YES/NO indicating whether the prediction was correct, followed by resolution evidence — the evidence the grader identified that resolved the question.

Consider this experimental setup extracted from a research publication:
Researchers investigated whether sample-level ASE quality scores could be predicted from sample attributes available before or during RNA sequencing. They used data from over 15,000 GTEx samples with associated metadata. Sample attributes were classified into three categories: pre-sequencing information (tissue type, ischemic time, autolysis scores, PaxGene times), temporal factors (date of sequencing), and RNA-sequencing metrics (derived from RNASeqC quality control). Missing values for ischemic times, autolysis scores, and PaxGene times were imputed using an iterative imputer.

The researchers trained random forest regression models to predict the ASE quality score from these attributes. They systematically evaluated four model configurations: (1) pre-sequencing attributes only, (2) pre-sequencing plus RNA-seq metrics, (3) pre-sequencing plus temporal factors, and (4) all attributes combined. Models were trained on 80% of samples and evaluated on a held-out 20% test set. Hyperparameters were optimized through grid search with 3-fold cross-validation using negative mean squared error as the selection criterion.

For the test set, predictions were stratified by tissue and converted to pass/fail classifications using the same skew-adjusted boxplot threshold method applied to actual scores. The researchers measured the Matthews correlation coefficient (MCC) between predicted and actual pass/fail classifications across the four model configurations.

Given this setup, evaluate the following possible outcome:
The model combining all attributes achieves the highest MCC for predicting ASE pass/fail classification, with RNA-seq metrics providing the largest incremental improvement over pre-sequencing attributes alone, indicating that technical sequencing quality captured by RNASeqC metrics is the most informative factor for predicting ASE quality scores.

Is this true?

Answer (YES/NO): NO